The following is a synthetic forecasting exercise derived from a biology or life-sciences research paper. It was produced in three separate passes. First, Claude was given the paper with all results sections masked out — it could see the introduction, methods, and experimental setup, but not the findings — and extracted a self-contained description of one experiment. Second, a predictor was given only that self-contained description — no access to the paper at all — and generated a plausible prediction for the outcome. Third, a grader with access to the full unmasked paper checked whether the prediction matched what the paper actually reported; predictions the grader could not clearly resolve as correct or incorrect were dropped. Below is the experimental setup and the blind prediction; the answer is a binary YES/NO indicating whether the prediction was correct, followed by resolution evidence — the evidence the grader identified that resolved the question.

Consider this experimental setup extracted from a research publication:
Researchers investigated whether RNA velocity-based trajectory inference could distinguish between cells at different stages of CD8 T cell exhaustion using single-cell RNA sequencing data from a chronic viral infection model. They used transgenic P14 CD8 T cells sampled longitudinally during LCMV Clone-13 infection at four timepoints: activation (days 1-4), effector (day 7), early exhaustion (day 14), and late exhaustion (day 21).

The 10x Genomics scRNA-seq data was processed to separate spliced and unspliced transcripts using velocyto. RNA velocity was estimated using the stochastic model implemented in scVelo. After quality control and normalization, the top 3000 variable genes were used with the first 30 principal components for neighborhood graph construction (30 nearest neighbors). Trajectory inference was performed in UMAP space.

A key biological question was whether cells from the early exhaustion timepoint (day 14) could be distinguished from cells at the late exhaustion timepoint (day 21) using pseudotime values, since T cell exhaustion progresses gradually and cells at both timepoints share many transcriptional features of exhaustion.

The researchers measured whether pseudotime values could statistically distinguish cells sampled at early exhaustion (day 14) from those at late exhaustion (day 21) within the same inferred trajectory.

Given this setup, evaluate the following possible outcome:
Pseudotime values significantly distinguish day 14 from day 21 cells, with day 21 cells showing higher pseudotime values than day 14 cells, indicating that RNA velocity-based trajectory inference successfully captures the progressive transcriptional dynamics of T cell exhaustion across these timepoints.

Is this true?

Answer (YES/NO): YES